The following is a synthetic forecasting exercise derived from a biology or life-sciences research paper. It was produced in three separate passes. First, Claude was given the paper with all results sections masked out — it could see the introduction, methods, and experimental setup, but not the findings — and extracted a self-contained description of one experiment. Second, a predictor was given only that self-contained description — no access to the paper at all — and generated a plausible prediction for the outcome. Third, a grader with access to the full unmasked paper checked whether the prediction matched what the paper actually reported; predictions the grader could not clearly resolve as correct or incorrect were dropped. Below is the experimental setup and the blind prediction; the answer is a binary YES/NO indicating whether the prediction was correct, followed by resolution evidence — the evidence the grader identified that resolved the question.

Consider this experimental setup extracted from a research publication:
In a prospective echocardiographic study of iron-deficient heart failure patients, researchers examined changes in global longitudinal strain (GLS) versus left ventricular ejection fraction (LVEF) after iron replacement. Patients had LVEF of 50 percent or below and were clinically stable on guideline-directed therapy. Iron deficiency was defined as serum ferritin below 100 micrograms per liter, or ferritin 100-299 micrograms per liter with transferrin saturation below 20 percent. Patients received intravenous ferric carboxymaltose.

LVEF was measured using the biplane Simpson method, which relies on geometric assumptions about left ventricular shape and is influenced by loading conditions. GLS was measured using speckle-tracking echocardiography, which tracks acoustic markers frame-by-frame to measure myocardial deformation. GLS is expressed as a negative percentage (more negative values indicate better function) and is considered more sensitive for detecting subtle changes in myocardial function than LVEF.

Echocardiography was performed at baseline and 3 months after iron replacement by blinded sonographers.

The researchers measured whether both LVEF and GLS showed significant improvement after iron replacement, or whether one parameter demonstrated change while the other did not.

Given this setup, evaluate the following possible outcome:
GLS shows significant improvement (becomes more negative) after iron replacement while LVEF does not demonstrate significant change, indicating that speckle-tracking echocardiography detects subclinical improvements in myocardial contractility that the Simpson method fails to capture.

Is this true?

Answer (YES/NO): YES